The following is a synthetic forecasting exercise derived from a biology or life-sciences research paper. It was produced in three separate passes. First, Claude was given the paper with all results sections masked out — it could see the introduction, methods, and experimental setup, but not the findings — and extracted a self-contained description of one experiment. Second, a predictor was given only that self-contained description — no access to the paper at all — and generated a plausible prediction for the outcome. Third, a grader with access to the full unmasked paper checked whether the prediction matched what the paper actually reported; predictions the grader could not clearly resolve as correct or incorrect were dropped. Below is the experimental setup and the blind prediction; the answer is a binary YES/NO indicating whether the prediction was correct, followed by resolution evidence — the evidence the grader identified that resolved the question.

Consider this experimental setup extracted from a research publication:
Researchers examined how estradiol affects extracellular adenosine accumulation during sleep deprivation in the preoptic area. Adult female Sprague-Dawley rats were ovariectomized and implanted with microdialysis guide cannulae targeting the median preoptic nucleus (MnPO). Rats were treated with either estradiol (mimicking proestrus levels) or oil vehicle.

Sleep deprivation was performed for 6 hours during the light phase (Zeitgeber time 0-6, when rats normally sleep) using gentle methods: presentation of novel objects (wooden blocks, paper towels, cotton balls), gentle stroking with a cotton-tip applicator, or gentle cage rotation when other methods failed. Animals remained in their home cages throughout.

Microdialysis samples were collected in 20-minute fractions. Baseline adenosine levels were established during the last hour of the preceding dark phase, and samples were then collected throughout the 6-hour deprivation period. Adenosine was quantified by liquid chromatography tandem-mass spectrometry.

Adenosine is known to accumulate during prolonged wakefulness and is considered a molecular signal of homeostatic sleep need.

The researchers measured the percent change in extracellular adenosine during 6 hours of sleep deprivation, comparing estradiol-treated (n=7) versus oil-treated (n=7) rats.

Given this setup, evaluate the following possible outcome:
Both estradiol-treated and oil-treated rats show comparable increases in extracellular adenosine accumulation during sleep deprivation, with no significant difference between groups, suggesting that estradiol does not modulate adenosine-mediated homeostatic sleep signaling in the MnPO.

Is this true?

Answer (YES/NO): NO